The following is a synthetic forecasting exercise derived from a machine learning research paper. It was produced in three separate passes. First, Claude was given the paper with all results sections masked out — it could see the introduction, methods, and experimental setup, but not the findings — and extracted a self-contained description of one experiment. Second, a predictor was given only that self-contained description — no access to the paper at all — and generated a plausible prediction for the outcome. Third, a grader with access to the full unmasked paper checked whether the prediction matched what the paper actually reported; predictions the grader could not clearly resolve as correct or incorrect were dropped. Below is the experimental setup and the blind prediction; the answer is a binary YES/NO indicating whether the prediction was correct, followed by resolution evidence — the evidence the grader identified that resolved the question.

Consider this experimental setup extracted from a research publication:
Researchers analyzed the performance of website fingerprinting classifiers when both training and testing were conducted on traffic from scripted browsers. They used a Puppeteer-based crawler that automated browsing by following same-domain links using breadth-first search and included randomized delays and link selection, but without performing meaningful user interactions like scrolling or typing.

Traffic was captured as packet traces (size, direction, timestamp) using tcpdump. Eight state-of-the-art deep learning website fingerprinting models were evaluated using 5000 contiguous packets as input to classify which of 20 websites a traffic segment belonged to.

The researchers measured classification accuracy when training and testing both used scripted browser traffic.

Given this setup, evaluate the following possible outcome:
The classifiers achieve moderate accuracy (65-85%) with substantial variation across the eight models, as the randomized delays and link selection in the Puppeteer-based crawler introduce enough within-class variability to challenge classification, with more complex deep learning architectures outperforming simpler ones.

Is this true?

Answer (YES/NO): NO